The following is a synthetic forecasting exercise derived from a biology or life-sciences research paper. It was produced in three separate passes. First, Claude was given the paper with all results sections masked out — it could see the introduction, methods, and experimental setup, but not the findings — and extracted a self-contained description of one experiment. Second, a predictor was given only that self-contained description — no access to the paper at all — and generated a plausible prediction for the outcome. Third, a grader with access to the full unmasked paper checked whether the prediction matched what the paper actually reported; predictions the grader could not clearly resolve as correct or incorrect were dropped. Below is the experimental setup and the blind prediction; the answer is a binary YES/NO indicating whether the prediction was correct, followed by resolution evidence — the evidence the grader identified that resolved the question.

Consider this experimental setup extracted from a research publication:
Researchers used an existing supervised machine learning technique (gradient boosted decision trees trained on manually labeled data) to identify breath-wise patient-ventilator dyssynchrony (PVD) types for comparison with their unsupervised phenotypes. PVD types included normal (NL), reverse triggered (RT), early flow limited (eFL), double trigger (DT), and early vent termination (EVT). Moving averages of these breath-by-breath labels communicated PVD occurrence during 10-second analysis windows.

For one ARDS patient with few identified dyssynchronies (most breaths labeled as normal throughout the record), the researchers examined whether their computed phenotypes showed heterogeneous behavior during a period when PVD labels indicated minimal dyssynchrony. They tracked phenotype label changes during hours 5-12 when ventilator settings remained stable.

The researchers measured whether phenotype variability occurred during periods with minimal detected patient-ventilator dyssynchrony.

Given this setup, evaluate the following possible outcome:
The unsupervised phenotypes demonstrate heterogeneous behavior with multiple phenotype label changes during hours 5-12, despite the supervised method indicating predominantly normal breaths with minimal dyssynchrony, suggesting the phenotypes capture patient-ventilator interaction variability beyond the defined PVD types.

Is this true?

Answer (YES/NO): YES